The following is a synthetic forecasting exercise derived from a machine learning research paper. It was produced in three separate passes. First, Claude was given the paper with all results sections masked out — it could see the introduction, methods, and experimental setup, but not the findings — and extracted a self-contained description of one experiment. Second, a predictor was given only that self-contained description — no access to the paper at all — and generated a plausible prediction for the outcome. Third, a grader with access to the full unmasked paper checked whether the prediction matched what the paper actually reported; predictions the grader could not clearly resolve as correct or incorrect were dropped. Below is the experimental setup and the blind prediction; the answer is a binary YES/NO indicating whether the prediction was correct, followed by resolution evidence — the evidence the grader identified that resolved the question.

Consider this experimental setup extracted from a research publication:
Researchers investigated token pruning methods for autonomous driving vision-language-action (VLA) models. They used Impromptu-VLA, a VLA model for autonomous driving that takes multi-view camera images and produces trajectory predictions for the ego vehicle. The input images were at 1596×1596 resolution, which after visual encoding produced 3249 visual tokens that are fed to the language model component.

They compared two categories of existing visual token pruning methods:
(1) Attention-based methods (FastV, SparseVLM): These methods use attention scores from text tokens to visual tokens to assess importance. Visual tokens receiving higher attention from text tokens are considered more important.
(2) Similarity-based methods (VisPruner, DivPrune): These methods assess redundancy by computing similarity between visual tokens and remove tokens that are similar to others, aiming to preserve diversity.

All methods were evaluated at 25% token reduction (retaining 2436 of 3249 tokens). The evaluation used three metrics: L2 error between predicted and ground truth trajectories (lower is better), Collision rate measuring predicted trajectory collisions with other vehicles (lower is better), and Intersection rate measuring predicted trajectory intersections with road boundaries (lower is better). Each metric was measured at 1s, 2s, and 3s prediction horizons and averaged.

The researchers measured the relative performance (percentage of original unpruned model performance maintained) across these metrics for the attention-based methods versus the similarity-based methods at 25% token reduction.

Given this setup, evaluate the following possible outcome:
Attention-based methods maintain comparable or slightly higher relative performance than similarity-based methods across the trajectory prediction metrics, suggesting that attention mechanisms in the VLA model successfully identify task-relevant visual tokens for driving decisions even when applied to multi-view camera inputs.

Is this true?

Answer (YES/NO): NO